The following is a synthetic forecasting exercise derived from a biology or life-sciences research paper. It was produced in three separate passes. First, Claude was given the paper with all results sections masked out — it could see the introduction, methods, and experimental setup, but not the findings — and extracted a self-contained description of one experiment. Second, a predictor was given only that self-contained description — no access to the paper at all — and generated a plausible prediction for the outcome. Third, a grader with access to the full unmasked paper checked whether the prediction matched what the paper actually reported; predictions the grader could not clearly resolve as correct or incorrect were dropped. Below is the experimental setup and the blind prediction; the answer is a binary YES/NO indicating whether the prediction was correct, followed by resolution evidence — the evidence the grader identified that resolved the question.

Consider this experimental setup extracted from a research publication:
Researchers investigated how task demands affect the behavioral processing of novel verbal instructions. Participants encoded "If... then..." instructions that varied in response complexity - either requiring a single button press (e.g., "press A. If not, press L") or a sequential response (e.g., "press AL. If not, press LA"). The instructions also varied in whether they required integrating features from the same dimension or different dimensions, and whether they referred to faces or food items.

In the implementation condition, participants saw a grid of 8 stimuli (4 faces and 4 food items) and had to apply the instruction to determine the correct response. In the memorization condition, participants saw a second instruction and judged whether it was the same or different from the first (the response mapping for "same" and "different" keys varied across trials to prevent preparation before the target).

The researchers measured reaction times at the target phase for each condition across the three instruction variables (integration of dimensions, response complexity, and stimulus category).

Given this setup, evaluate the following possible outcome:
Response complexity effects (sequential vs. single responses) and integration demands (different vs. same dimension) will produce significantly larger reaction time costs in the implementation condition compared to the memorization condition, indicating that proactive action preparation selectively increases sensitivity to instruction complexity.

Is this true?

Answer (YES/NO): NO